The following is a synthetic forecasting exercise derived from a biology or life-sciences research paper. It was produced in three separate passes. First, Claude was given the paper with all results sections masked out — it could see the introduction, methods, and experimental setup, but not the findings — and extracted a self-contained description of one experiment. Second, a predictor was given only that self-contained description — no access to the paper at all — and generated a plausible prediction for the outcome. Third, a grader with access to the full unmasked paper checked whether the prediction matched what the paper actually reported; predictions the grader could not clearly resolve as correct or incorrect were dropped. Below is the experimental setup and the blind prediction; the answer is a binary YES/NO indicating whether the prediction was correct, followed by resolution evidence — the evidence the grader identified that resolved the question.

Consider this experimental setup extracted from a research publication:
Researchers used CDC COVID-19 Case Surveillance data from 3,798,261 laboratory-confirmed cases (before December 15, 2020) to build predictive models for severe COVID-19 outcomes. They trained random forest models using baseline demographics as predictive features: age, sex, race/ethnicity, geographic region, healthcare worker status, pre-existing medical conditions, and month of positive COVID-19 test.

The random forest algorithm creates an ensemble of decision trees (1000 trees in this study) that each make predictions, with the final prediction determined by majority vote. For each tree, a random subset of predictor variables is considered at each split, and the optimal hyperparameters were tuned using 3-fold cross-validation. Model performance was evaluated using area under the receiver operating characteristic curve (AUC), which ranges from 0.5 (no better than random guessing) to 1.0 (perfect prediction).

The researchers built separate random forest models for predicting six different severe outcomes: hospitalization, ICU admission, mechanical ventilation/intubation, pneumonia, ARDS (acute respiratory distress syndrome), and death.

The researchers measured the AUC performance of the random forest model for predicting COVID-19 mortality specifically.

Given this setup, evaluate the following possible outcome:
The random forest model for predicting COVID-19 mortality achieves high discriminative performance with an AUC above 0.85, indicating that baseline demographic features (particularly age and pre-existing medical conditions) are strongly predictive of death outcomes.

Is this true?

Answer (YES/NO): YES